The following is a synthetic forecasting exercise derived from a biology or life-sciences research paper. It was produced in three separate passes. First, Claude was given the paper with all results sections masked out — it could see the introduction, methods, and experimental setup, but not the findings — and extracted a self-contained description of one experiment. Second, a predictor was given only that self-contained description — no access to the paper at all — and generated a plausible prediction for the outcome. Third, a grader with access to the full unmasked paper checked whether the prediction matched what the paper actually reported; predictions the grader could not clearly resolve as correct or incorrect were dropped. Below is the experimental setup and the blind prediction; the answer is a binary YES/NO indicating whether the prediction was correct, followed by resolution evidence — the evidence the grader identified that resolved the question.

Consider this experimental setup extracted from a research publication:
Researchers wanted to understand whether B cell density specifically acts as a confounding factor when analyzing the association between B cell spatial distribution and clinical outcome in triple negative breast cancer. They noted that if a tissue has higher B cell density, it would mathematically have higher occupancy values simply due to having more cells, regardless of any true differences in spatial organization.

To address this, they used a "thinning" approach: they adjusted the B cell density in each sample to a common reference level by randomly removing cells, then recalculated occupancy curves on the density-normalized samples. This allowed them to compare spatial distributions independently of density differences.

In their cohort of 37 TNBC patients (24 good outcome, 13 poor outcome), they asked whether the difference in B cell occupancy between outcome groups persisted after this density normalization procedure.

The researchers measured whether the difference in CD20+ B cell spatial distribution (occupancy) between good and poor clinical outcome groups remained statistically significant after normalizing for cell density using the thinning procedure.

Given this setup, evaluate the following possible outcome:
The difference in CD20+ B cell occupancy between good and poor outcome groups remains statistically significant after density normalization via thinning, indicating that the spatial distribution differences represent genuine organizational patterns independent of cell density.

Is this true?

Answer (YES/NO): YES